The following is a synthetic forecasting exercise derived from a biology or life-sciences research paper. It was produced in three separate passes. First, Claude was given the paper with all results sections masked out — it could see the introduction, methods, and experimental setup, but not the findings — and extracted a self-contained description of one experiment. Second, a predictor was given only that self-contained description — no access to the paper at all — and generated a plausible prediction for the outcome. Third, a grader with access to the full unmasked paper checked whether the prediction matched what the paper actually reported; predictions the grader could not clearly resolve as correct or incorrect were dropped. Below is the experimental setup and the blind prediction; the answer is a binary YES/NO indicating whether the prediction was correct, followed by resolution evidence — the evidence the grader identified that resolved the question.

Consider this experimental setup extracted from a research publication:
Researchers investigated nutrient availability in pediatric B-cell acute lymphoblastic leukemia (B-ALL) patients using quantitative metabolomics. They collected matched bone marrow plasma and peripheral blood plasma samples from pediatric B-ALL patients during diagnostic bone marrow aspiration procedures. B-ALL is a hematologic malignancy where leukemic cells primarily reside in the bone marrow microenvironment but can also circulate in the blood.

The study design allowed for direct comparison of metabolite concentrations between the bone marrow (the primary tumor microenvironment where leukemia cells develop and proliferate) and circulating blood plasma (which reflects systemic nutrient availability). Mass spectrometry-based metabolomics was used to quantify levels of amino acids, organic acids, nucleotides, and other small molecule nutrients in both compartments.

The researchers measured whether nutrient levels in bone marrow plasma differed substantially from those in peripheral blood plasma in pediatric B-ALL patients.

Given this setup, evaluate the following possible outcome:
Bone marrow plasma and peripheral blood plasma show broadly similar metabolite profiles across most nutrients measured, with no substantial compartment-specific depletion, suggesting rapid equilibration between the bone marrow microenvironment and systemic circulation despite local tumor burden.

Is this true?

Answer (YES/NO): YES